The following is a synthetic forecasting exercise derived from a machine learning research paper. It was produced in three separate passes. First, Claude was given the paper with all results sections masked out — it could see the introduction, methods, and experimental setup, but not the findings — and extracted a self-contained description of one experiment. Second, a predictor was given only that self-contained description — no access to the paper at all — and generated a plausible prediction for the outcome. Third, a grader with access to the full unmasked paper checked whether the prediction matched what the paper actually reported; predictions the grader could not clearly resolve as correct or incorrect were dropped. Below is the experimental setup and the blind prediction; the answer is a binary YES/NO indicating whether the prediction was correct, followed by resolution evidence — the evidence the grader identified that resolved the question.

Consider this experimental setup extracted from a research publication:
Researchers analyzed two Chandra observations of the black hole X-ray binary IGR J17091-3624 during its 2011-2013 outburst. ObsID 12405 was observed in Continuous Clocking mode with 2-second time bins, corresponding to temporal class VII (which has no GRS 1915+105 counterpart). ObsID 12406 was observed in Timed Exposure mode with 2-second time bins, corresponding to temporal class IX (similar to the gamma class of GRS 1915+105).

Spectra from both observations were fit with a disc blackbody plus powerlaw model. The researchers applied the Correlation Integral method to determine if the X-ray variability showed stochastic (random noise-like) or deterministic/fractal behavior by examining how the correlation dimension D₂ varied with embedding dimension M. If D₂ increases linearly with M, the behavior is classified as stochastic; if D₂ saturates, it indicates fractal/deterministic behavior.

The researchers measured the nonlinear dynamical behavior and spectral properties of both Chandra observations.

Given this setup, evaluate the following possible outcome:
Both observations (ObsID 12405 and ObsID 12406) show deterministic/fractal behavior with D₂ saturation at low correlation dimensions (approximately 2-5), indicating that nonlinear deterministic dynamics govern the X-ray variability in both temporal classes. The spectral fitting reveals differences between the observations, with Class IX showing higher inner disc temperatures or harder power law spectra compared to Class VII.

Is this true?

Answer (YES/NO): NO